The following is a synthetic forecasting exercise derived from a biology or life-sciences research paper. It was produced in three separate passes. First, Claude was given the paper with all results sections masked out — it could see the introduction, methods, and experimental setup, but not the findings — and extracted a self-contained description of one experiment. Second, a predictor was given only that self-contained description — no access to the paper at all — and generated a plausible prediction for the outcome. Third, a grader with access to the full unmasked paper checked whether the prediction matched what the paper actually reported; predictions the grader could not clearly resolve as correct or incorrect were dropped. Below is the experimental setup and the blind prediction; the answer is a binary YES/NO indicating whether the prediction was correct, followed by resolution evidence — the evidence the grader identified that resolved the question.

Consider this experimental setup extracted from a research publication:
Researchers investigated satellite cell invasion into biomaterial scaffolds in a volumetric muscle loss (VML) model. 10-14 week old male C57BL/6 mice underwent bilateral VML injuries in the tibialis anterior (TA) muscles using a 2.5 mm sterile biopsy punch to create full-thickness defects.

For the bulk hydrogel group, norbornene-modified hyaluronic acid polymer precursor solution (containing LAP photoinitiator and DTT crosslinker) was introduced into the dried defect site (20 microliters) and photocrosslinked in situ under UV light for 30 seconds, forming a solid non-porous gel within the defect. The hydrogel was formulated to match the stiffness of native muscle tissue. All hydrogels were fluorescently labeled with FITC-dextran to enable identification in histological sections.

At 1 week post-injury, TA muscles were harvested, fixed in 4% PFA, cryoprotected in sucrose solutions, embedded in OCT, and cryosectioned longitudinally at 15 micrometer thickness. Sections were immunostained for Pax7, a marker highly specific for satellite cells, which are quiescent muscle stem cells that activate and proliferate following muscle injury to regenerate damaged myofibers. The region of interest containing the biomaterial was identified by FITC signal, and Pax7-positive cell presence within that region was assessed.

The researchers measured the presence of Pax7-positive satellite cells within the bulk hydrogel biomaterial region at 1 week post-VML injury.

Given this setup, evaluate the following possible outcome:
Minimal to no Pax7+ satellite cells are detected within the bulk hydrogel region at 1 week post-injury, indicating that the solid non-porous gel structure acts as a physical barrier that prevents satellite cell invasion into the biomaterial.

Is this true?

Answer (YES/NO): YES